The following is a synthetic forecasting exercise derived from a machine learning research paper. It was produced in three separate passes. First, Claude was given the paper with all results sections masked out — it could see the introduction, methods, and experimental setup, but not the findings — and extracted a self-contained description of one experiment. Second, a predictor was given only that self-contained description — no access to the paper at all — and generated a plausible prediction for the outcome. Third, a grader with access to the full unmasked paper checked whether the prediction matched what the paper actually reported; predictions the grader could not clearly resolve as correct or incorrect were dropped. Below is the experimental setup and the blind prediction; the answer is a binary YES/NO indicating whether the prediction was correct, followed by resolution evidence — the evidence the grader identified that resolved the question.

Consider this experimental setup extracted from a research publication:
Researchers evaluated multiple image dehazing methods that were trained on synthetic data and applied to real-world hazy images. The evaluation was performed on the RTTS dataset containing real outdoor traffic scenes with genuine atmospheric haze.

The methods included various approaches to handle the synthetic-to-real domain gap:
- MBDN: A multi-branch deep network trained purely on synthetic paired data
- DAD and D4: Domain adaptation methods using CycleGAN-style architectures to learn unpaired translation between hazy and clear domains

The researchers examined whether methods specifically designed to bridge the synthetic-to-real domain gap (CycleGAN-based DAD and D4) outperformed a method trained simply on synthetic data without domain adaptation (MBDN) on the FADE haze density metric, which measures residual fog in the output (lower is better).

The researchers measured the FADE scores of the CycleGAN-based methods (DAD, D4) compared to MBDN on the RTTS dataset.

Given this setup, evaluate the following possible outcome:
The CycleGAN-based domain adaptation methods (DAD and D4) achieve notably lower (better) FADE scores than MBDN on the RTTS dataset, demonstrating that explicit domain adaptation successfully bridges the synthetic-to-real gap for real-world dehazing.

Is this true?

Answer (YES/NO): NO